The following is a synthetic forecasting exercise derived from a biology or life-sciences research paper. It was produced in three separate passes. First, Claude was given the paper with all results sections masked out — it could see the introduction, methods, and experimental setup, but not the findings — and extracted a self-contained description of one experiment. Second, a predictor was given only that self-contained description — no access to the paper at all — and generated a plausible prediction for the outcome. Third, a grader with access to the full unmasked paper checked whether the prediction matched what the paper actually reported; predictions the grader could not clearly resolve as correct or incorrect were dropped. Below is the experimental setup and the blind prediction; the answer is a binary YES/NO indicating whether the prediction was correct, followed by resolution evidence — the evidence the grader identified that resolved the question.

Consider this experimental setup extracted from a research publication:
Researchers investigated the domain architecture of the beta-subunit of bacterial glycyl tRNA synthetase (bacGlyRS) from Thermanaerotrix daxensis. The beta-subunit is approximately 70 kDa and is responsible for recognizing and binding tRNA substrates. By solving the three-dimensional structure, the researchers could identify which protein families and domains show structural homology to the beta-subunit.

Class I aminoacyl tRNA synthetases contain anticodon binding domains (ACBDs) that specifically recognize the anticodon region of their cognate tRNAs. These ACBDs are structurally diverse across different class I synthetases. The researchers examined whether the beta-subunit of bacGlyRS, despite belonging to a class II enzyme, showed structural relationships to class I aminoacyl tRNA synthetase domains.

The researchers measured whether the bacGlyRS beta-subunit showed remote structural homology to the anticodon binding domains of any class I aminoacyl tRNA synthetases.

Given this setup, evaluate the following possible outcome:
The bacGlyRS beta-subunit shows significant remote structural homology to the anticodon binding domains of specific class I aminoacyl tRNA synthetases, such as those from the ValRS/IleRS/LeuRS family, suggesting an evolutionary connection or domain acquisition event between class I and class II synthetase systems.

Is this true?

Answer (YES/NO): NO